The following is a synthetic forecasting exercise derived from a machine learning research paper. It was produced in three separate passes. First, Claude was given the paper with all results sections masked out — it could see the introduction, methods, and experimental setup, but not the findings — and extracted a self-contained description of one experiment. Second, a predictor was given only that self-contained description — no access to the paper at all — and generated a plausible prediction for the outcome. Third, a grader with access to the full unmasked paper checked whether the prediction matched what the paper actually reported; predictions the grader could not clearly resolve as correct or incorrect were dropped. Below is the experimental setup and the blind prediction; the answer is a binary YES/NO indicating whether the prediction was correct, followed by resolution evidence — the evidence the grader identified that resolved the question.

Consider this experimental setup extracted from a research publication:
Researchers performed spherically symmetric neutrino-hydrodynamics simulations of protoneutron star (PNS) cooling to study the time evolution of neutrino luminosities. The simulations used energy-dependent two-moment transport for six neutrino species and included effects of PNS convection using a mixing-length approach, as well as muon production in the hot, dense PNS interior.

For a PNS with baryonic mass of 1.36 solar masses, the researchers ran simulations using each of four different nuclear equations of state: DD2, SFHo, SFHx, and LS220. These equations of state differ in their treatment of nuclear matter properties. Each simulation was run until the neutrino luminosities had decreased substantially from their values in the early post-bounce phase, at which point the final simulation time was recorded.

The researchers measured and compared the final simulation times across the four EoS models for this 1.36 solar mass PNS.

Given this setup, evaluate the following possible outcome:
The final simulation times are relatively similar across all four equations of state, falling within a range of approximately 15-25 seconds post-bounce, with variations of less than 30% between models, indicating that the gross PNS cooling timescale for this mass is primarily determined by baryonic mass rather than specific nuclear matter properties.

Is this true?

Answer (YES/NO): NO